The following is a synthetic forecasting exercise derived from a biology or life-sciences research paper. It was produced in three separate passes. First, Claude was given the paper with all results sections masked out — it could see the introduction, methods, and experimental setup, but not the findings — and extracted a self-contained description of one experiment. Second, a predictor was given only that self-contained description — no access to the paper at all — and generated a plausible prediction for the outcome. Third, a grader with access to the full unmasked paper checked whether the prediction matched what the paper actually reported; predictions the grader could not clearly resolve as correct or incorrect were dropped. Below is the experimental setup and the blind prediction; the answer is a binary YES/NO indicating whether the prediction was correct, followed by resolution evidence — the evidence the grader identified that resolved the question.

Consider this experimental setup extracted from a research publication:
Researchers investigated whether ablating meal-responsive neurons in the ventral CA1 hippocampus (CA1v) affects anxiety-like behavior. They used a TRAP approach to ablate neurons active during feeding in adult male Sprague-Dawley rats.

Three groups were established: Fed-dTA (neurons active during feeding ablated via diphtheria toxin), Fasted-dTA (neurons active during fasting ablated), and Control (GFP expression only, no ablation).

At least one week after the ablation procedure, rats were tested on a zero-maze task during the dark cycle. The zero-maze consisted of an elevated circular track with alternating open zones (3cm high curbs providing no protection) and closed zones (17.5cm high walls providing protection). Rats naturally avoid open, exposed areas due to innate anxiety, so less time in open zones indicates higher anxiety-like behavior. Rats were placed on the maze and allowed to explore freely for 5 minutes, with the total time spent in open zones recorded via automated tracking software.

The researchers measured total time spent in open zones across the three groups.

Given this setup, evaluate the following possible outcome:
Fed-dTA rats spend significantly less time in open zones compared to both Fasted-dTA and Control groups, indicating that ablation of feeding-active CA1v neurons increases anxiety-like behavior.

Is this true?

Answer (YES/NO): NO